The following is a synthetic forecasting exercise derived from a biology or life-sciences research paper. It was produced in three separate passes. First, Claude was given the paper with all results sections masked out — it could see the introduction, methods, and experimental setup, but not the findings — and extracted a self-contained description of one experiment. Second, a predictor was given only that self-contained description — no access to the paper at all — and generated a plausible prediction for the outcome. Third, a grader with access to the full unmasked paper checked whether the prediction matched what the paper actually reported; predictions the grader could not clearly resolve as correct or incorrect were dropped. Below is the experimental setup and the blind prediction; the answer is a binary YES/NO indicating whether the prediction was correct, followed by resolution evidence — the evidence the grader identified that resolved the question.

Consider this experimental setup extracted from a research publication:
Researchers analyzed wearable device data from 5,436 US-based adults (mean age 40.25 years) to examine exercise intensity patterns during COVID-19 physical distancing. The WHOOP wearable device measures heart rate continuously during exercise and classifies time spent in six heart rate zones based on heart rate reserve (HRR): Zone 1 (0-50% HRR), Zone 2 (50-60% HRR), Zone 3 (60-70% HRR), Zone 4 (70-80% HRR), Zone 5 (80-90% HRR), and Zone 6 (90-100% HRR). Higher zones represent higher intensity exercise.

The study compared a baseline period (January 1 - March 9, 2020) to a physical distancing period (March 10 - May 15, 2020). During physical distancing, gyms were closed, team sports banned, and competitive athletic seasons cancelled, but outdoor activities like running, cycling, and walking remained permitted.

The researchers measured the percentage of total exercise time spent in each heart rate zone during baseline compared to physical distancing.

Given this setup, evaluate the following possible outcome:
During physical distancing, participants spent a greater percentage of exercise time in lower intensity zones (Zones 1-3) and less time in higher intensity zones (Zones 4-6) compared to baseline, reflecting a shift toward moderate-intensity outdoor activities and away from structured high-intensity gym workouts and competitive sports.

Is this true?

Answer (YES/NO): NO